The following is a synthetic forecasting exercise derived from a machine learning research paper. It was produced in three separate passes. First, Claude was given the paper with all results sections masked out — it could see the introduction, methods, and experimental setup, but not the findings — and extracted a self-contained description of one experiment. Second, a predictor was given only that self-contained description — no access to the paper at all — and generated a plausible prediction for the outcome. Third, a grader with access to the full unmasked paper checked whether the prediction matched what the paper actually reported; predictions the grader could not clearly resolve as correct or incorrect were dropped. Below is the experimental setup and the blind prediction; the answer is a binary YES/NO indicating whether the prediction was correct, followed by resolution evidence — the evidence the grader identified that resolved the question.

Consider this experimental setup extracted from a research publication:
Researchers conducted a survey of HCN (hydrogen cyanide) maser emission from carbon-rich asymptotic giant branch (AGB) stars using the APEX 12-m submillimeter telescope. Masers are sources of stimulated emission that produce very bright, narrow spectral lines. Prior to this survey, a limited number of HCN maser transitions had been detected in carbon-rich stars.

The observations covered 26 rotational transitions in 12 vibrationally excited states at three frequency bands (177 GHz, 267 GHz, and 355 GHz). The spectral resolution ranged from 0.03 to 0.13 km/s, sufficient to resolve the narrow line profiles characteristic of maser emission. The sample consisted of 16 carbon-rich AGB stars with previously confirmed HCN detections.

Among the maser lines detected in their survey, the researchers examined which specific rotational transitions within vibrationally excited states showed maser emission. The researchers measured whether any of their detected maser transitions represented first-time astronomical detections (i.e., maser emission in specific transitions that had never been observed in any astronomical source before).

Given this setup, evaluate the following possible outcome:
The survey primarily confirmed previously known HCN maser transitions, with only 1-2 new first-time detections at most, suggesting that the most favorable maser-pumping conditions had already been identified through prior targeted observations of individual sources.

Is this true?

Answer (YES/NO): NO